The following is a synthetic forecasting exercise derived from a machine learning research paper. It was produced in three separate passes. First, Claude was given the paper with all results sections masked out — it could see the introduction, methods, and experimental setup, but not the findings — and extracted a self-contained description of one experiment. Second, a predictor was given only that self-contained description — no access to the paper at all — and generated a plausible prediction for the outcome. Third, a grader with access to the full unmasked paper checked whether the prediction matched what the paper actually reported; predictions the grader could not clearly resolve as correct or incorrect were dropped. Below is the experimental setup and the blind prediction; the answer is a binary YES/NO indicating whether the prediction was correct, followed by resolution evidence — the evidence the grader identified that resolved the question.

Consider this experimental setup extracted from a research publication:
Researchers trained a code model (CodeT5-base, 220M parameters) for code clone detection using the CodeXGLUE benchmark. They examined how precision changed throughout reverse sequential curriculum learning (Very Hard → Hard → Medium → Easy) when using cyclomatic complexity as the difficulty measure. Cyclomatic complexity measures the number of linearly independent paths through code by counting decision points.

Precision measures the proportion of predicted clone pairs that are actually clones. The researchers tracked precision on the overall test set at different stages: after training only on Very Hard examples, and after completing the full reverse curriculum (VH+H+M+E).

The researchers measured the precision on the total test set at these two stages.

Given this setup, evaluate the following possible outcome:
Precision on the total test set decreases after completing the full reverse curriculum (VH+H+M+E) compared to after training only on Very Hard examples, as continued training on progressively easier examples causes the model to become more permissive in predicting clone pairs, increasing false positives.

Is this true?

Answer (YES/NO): YES